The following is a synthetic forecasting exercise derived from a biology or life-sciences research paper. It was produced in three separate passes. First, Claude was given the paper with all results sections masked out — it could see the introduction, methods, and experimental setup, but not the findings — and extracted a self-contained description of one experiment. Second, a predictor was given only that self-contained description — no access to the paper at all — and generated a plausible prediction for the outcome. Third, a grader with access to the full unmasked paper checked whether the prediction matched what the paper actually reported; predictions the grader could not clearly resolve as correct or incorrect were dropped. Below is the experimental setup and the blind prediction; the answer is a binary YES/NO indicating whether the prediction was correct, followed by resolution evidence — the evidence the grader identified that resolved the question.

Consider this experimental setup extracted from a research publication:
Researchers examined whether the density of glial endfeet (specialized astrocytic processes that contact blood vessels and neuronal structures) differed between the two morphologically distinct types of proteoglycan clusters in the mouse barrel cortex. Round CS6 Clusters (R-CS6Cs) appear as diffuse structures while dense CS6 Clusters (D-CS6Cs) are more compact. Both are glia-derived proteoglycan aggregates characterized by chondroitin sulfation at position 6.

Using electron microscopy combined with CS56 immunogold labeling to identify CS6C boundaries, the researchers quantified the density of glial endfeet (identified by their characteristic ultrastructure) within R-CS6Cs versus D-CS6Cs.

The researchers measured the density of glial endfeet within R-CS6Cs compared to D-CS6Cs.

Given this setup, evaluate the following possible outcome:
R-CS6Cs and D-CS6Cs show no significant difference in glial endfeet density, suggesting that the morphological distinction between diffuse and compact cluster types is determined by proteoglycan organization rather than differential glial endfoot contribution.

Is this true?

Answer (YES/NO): YES